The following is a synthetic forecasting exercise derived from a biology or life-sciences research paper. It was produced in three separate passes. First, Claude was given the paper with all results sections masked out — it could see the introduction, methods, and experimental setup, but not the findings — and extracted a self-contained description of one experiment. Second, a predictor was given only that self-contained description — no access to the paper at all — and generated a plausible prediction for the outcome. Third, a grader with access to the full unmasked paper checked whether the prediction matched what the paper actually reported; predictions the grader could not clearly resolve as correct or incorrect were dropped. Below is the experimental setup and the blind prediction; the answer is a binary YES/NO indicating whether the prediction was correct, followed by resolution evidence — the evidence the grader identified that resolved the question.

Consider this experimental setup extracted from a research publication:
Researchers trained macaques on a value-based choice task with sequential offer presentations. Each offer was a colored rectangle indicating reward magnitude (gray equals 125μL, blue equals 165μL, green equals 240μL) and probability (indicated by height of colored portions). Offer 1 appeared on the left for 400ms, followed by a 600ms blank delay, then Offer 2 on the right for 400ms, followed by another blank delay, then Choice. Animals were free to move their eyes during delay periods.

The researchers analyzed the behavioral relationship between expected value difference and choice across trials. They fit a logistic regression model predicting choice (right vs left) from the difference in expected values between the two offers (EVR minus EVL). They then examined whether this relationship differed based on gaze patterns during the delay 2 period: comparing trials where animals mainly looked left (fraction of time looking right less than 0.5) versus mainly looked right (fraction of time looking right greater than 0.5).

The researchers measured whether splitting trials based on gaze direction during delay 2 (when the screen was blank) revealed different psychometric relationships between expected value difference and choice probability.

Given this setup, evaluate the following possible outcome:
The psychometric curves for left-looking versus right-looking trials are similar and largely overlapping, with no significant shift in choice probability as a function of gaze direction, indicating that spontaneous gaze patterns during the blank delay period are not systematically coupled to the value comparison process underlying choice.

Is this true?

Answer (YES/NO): NO